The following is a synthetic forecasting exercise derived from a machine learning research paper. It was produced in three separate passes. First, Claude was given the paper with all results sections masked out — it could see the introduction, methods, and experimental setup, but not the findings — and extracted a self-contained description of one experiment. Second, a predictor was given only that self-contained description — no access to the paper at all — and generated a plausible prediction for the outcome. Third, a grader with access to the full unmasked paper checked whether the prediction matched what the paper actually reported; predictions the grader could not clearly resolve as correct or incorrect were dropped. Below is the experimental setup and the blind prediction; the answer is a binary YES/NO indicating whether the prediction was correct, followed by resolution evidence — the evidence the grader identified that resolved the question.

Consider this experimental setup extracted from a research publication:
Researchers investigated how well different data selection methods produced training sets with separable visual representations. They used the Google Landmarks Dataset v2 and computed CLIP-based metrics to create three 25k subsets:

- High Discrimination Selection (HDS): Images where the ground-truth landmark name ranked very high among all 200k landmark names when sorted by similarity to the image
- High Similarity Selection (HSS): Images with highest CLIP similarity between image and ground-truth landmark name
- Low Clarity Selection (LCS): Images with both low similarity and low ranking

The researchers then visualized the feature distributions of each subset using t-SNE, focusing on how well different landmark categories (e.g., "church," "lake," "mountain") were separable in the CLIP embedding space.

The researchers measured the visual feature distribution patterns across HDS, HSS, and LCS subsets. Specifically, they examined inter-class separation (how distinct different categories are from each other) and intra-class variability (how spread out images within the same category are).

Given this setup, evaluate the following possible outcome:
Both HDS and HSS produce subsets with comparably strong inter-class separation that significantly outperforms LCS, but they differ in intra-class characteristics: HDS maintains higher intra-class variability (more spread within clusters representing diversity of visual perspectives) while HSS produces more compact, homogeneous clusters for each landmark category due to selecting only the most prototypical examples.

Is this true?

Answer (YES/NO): NO